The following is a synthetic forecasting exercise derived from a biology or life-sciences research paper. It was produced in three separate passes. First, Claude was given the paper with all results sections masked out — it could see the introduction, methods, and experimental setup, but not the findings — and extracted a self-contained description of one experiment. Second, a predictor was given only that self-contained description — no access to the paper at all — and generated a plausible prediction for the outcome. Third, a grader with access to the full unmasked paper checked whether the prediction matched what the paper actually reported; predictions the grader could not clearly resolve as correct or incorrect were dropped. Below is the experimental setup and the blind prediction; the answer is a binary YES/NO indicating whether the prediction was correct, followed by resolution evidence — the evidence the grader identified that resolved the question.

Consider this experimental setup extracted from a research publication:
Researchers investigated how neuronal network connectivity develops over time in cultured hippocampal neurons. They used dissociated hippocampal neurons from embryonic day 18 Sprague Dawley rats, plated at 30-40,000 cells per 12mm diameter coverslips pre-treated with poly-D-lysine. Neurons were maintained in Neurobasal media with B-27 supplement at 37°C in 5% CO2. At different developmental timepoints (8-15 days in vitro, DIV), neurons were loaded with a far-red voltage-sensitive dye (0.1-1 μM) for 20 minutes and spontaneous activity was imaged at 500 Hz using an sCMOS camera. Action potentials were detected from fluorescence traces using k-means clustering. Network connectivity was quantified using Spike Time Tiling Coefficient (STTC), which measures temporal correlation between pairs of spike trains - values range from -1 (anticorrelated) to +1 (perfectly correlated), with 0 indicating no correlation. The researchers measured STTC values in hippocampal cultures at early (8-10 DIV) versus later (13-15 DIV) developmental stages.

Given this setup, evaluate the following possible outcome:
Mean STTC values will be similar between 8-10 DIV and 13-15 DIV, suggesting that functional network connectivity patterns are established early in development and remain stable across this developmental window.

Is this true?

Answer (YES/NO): NO